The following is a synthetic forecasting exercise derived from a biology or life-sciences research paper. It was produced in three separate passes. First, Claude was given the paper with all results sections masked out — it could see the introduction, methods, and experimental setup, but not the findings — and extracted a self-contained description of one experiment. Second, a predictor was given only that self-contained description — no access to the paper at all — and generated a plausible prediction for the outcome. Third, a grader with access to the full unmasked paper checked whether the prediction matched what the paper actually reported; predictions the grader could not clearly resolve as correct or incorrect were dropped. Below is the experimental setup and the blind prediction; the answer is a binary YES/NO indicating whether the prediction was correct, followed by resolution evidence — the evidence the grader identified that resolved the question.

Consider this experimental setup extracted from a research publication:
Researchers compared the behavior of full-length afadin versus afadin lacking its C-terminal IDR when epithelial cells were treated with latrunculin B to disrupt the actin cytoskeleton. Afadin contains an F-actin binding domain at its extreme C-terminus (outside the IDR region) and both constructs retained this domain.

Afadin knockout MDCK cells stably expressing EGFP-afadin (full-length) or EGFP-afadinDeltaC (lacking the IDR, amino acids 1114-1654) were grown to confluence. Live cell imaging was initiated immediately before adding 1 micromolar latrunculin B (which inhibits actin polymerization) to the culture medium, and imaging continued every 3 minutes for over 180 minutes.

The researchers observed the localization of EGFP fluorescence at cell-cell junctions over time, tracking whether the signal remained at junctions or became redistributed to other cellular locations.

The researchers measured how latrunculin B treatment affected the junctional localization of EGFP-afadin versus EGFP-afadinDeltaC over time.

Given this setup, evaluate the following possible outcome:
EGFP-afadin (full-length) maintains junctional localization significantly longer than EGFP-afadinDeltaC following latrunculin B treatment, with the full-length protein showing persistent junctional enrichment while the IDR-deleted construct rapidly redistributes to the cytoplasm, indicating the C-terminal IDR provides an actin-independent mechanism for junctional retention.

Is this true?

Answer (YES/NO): NO